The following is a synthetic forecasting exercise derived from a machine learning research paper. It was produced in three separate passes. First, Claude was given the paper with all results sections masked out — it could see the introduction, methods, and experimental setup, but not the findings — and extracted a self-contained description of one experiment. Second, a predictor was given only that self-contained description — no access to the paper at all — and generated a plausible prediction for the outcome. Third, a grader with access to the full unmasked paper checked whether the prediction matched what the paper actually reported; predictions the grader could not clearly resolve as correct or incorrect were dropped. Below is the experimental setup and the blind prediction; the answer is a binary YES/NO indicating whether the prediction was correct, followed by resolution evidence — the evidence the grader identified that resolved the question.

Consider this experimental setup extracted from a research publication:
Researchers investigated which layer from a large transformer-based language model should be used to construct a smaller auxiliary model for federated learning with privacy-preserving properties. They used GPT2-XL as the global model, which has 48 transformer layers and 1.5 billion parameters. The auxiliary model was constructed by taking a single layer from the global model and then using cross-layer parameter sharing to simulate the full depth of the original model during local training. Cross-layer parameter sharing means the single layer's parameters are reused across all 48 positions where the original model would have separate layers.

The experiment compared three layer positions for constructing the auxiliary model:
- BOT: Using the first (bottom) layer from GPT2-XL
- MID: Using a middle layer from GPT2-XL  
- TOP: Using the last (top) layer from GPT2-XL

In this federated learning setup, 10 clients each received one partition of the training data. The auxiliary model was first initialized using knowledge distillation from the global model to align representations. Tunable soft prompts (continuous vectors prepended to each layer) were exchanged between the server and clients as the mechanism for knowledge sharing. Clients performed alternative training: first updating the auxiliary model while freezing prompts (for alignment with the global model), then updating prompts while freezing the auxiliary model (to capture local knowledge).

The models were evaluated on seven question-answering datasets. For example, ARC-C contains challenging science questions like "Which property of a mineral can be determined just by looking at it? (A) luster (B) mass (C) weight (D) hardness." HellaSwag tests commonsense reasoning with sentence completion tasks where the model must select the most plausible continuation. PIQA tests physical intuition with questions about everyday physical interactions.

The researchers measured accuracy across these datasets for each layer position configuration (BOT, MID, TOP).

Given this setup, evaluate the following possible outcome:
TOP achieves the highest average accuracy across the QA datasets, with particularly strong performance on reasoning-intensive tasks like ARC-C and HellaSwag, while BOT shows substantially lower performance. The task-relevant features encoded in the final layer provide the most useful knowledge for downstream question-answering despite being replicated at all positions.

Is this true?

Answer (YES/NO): NO